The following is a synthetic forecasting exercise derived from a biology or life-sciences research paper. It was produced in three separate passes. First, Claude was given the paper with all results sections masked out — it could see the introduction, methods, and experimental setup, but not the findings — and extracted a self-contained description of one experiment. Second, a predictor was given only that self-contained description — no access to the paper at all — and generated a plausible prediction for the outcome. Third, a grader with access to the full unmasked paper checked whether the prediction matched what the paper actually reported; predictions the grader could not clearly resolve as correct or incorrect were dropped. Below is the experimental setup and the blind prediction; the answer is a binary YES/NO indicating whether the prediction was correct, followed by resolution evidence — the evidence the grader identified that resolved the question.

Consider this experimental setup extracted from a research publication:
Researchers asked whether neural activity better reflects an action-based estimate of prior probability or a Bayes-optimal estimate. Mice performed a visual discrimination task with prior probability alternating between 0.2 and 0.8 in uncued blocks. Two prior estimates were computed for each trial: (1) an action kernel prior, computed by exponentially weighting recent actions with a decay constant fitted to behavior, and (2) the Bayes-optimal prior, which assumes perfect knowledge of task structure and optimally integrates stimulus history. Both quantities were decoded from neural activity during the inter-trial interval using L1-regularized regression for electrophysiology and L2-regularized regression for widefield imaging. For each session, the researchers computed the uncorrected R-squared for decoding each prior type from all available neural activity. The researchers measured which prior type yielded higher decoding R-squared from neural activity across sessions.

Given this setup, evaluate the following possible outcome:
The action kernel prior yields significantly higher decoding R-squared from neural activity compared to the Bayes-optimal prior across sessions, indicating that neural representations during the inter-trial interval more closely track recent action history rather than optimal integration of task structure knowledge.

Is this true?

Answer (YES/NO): YES